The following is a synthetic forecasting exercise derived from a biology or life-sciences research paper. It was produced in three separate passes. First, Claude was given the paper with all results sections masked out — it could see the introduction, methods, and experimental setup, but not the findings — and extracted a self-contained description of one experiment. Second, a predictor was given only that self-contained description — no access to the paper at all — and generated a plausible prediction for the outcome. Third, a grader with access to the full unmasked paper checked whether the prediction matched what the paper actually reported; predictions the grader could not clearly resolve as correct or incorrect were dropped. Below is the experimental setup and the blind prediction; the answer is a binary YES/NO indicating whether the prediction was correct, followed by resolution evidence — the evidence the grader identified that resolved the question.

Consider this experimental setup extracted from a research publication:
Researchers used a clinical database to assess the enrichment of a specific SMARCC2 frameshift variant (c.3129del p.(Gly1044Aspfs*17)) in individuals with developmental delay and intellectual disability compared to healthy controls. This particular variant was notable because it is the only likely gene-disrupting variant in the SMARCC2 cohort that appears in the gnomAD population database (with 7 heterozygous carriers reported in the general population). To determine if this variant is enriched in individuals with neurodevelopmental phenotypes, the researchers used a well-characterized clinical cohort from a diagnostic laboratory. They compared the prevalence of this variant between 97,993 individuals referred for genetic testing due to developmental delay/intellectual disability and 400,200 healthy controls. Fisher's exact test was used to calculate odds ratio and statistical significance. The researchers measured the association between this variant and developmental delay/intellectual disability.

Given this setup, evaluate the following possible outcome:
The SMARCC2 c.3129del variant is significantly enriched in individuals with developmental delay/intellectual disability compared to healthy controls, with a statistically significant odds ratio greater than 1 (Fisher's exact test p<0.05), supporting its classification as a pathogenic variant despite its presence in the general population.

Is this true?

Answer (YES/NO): YES